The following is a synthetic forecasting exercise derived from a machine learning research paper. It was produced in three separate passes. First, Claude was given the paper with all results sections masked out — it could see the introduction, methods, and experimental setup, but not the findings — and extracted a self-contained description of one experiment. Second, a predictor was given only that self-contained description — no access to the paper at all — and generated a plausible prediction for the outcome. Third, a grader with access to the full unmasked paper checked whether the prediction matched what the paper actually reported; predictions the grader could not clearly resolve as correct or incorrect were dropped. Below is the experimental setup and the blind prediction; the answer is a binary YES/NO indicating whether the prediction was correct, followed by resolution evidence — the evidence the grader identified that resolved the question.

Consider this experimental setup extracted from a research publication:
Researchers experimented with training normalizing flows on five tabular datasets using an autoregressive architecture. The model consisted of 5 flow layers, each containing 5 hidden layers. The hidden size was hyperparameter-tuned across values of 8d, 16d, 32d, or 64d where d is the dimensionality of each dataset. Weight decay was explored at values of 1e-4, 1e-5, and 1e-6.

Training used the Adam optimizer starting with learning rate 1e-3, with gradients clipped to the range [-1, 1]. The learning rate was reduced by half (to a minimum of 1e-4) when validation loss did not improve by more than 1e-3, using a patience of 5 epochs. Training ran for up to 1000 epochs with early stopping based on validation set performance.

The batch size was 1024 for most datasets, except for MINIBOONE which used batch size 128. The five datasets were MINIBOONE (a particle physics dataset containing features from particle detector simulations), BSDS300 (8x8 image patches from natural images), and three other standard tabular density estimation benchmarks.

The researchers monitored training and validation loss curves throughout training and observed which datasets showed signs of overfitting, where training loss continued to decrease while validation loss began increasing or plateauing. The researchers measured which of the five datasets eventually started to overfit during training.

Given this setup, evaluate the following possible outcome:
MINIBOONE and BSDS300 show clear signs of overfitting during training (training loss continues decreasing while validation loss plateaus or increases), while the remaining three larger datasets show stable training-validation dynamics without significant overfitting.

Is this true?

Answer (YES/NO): YES